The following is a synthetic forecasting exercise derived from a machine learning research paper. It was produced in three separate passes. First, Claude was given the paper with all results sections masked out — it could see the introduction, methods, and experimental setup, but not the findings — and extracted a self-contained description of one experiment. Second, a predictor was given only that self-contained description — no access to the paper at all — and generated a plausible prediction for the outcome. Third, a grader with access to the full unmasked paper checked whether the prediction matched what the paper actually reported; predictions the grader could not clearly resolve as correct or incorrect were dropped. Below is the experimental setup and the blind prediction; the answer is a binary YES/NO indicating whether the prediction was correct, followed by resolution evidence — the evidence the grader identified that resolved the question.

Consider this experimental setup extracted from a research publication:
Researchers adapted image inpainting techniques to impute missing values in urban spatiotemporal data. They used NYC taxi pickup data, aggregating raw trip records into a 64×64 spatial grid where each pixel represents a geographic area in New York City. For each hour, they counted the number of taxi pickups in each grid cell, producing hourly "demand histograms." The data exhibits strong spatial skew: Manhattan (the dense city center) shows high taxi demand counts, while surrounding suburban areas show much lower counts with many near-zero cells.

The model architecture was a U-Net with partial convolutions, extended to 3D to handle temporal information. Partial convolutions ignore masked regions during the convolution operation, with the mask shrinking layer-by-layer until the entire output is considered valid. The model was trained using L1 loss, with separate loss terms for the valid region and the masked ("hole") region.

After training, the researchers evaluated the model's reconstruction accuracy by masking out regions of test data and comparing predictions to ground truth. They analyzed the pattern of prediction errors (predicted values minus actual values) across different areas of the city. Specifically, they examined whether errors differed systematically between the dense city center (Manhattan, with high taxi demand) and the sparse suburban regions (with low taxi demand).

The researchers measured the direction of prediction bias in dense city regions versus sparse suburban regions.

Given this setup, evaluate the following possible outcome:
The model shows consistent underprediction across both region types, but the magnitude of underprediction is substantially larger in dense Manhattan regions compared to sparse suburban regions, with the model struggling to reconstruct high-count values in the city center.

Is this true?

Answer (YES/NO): NO